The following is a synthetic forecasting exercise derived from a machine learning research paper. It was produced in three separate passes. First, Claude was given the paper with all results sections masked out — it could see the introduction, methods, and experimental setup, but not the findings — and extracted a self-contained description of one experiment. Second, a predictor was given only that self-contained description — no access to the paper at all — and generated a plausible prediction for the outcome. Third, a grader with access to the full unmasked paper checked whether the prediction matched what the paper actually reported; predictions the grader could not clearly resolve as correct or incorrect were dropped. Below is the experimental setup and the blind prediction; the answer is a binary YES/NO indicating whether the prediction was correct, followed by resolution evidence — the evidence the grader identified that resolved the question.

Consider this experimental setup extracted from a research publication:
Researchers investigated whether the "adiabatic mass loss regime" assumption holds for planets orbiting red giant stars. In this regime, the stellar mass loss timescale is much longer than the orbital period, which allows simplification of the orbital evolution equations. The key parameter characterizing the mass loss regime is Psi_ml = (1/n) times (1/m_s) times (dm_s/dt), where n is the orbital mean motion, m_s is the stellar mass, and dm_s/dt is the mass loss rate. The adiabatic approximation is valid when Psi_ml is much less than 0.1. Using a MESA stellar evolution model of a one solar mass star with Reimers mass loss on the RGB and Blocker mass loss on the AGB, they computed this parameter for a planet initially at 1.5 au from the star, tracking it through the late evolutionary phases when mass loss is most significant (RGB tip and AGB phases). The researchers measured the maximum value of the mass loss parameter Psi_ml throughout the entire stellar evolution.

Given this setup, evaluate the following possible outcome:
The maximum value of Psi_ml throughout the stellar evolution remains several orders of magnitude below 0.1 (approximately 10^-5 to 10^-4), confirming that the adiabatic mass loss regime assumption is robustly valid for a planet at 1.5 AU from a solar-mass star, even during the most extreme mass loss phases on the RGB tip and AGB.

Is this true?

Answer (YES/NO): NO